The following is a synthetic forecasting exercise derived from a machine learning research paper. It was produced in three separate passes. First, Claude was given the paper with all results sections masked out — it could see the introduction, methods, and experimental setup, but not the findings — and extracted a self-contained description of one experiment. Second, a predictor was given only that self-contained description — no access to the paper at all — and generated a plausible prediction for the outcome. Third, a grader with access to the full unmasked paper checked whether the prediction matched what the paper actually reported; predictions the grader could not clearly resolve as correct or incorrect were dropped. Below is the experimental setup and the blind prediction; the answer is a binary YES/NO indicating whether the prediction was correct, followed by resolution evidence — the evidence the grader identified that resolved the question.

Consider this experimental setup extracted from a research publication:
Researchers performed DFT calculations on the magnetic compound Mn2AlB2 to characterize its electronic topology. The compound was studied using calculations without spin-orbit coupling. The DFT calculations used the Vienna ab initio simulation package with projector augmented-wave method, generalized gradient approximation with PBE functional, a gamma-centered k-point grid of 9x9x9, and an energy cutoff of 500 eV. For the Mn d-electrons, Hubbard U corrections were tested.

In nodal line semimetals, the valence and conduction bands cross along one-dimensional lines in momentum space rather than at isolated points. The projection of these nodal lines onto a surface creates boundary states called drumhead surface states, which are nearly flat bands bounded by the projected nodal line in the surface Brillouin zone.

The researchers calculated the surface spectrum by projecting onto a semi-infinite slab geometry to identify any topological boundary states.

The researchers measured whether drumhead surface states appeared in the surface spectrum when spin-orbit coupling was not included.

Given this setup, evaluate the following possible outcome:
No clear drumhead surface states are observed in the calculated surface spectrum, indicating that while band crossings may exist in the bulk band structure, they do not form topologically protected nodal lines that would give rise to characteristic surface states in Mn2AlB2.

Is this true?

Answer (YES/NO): NO